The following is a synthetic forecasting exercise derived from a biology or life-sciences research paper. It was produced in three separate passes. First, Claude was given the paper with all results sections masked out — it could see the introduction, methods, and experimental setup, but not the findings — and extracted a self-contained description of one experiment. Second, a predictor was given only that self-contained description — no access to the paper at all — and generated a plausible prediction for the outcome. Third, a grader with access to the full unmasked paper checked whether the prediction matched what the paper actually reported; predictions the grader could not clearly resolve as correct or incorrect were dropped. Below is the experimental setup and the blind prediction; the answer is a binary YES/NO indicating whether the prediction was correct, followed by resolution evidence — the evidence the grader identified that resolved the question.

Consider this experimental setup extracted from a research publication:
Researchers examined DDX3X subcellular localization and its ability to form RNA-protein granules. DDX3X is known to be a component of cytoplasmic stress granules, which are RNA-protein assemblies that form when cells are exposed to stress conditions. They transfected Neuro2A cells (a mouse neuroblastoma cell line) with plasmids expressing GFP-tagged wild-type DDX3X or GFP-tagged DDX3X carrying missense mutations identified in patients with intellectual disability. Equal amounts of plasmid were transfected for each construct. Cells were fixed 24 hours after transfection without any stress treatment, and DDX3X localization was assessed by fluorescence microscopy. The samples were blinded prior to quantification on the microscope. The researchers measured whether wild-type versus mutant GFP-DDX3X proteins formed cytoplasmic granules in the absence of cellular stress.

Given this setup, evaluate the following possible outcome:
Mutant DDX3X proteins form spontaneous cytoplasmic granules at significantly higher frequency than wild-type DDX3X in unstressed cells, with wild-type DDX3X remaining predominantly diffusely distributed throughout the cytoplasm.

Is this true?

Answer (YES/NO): YES